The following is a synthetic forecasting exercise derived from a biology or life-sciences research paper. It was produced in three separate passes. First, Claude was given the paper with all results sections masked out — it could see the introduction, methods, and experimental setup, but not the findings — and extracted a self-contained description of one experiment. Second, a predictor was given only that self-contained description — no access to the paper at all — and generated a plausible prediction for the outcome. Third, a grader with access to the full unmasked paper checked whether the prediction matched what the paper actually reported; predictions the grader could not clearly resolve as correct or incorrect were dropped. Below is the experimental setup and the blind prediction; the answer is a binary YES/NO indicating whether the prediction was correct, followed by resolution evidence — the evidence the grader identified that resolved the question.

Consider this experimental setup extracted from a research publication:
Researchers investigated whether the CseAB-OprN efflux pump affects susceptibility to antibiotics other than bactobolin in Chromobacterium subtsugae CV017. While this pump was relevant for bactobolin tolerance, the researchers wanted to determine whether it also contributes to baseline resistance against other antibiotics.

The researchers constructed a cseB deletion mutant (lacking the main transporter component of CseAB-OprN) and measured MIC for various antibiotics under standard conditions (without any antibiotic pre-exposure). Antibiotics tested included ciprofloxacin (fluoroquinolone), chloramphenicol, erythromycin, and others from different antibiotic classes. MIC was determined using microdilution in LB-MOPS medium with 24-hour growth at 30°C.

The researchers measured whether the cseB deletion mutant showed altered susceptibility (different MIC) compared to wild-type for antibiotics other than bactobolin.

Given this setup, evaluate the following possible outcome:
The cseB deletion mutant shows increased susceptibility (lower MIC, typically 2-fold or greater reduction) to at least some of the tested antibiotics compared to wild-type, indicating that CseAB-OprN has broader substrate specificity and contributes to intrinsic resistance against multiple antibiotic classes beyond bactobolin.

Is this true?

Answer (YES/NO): NO